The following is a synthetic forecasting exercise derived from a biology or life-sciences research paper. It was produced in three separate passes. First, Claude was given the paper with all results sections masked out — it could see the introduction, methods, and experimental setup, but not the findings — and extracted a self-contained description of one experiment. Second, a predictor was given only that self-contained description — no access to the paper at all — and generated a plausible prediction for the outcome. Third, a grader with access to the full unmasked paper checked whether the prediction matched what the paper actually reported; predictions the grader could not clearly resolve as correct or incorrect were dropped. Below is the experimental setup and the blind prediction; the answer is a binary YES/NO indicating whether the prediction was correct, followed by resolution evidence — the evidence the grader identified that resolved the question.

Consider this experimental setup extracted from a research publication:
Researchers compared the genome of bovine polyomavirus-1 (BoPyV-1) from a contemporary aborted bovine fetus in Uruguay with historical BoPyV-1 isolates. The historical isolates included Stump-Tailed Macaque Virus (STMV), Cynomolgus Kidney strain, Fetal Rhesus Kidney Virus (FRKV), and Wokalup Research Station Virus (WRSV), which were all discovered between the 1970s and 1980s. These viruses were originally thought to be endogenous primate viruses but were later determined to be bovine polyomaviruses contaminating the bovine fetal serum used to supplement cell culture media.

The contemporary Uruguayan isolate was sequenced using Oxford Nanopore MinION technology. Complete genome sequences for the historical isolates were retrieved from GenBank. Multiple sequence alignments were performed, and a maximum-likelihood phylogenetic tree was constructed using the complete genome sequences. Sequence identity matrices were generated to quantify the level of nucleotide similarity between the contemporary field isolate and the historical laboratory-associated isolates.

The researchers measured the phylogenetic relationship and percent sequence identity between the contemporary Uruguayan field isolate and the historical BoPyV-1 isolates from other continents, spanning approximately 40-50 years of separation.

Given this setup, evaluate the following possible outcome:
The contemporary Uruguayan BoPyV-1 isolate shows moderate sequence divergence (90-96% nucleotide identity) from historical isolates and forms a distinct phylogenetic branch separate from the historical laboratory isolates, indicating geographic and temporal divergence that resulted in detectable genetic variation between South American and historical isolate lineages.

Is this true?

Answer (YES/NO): NO